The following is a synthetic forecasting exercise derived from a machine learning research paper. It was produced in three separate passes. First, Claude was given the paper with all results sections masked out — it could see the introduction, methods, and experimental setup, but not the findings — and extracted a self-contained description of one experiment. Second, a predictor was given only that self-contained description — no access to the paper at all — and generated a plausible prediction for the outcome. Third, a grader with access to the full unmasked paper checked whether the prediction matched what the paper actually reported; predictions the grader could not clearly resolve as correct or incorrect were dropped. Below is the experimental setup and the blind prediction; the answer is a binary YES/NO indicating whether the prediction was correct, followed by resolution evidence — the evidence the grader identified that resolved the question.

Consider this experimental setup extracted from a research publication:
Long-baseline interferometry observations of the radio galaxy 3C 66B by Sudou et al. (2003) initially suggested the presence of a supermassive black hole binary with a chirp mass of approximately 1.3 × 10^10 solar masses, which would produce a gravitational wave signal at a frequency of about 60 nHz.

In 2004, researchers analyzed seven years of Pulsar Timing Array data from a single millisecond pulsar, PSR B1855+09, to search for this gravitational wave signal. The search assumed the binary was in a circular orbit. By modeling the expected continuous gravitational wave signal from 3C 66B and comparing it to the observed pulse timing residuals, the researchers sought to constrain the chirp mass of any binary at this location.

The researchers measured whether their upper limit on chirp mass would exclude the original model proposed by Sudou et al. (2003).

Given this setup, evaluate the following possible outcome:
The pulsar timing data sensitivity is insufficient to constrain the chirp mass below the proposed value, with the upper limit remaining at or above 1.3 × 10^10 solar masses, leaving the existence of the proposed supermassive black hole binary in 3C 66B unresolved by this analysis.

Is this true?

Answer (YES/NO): NO